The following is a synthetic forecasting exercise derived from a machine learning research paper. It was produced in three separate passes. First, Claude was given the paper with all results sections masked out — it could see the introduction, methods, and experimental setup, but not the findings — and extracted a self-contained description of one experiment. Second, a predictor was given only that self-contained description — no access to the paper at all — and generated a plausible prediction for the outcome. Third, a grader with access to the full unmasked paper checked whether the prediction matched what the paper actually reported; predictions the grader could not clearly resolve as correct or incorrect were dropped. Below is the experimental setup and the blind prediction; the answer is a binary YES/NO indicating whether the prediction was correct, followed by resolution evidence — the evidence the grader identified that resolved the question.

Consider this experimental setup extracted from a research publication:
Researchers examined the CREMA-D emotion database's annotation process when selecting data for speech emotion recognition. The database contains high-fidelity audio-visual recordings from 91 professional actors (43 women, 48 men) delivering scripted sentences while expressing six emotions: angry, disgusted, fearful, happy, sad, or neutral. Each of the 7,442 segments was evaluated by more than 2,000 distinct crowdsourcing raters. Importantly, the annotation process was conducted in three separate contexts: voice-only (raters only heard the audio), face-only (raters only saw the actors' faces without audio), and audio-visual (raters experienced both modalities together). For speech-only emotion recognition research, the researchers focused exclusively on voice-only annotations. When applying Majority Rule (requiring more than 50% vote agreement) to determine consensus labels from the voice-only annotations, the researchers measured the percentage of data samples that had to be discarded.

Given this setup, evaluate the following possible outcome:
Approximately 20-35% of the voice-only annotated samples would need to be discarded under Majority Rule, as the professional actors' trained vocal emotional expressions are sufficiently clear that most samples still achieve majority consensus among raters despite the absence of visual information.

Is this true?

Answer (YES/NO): NO